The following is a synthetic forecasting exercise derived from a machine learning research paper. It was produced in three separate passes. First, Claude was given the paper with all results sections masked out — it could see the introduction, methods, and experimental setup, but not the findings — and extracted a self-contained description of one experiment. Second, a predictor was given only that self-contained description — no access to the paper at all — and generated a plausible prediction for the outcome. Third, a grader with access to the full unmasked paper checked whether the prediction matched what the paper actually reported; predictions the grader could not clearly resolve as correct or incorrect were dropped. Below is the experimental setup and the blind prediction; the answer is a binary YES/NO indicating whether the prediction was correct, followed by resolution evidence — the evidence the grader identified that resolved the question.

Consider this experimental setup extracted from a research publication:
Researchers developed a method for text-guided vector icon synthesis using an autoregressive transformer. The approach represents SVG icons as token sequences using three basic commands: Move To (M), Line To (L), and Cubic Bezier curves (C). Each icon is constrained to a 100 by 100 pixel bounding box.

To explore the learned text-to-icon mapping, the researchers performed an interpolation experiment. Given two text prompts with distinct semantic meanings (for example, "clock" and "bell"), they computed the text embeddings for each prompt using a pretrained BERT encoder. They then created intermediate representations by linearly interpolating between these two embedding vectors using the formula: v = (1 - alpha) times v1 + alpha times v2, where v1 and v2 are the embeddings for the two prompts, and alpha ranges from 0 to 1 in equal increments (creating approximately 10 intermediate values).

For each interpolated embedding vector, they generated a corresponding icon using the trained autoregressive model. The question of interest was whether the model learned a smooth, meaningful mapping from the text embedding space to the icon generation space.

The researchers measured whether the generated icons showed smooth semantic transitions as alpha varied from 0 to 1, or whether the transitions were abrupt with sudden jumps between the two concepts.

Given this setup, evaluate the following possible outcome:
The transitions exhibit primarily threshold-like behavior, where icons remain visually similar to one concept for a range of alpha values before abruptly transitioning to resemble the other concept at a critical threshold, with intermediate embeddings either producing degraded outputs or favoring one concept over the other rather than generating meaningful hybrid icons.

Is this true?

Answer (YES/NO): NO